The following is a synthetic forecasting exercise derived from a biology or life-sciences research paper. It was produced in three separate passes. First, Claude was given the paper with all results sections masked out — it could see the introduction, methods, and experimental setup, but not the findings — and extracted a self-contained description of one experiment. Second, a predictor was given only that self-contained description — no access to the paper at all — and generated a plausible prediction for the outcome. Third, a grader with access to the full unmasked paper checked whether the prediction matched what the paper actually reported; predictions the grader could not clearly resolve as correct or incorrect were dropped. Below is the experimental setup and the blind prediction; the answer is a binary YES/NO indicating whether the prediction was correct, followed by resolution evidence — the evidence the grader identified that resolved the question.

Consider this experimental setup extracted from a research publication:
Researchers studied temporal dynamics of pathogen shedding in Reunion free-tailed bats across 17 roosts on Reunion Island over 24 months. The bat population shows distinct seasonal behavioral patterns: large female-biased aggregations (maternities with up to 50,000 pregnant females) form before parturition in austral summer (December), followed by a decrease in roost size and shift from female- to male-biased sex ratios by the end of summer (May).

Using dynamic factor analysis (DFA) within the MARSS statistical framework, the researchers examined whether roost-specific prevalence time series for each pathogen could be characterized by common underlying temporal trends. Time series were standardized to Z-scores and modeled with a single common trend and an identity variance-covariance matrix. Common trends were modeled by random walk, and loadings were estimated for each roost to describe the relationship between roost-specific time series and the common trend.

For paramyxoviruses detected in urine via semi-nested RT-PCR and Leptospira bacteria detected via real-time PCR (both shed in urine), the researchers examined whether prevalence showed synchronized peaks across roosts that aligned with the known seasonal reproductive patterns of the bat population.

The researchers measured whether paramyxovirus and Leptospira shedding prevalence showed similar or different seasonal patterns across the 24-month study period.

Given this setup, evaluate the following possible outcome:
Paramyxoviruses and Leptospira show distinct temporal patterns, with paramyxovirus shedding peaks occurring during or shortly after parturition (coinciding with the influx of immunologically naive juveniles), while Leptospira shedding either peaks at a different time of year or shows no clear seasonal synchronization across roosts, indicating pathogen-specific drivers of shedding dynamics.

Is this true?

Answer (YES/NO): NO